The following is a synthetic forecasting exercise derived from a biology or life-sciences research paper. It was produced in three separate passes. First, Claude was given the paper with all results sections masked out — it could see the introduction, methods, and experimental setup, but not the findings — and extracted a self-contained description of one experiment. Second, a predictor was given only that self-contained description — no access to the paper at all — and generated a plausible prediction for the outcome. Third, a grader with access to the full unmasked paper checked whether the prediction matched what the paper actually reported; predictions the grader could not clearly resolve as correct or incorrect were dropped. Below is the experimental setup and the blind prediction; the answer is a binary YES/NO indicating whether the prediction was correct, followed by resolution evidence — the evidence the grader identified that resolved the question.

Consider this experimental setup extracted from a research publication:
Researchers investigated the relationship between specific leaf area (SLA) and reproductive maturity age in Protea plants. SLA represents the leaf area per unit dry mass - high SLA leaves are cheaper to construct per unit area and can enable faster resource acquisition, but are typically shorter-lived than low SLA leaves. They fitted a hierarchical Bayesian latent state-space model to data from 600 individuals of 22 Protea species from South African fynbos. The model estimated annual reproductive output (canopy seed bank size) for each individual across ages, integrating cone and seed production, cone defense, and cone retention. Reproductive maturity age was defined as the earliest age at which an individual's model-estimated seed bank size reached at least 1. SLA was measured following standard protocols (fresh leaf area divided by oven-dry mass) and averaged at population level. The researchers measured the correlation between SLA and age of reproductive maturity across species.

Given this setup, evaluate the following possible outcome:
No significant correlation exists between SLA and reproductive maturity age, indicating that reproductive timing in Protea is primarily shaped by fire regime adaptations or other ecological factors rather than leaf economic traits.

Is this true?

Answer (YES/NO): NO